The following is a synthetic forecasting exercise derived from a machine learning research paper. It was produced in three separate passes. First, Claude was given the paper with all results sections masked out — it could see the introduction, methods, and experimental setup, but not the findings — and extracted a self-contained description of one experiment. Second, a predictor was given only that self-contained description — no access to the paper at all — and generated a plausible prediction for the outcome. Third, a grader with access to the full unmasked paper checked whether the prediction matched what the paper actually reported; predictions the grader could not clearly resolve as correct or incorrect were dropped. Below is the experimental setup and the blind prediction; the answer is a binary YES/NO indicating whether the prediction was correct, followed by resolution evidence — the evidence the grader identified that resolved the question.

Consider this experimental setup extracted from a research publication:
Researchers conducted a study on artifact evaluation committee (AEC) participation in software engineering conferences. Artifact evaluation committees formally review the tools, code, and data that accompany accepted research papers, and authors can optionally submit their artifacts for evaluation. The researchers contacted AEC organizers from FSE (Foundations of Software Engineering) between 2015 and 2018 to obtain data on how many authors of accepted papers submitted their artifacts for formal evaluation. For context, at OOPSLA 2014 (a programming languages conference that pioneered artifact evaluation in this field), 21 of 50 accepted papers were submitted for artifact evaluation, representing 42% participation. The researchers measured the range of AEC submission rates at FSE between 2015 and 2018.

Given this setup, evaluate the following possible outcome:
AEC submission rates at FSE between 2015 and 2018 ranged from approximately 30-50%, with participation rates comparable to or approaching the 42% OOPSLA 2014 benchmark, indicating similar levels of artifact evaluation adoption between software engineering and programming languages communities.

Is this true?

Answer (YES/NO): NO